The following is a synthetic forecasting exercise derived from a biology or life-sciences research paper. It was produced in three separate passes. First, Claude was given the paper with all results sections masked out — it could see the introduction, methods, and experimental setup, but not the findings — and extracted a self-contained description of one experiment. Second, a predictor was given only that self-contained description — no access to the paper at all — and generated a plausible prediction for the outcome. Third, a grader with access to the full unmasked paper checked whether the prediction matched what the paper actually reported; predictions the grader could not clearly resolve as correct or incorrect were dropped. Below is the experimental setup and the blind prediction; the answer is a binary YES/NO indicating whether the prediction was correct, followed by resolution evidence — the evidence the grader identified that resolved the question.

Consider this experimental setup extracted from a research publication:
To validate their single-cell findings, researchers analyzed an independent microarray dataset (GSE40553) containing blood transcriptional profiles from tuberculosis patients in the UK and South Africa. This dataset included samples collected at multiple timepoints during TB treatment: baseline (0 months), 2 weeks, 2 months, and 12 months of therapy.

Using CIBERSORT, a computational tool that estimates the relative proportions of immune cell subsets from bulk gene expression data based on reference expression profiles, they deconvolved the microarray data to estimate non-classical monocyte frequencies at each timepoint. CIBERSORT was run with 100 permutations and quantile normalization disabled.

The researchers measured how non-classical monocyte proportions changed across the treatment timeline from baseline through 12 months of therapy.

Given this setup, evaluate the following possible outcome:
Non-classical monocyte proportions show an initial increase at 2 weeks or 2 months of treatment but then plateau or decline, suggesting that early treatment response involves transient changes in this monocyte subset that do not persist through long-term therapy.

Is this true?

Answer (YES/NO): NO